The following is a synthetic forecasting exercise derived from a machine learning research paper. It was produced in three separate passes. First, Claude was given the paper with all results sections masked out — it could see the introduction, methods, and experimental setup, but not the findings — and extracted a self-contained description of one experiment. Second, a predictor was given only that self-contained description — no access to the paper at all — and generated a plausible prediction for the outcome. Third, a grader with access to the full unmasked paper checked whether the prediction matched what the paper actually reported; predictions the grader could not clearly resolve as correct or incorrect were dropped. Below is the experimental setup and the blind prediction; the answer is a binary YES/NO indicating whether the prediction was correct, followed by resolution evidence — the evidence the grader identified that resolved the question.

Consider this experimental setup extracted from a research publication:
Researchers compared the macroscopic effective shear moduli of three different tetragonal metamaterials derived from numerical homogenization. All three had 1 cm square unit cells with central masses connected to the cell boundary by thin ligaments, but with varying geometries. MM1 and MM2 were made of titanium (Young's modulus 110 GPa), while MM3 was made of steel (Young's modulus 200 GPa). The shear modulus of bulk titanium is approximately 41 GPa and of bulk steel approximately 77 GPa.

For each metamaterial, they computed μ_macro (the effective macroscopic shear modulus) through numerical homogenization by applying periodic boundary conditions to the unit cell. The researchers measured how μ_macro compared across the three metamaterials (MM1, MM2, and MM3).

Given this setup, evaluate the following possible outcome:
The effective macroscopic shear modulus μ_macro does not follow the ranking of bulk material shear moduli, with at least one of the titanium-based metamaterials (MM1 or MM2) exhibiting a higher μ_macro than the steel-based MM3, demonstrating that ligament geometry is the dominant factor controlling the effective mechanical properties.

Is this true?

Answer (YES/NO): NO